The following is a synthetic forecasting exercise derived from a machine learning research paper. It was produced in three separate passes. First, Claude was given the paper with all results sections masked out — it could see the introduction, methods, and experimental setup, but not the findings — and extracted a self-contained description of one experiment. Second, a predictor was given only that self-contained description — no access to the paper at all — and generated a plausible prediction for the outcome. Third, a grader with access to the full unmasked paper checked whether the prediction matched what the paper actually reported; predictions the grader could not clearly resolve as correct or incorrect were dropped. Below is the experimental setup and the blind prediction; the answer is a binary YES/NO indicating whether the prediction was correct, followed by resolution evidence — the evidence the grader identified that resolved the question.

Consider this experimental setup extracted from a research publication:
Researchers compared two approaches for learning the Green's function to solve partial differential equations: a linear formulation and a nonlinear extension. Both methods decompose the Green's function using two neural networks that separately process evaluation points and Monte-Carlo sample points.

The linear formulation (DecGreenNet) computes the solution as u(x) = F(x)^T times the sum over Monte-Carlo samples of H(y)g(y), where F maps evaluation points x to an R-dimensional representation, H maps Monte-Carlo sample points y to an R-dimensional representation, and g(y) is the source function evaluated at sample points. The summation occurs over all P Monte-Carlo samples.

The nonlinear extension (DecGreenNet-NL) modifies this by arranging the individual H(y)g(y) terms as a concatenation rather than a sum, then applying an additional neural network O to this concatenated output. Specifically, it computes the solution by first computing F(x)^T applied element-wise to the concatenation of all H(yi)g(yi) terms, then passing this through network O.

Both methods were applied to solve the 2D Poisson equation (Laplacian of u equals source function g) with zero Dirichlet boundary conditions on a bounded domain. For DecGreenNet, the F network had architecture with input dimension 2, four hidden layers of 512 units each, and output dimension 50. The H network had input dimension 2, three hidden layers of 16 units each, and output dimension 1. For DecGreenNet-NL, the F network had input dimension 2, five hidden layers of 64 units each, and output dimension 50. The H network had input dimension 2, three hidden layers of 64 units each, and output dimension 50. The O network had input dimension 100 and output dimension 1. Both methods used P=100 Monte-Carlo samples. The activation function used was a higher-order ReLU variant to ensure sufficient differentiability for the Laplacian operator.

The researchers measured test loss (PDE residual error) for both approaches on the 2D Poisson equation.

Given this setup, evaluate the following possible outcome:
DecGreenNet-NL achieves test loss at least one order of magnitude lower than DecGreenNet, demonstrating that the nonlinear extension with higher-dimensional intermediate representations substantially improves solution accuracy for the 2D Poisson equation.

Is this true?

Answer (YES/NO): NO